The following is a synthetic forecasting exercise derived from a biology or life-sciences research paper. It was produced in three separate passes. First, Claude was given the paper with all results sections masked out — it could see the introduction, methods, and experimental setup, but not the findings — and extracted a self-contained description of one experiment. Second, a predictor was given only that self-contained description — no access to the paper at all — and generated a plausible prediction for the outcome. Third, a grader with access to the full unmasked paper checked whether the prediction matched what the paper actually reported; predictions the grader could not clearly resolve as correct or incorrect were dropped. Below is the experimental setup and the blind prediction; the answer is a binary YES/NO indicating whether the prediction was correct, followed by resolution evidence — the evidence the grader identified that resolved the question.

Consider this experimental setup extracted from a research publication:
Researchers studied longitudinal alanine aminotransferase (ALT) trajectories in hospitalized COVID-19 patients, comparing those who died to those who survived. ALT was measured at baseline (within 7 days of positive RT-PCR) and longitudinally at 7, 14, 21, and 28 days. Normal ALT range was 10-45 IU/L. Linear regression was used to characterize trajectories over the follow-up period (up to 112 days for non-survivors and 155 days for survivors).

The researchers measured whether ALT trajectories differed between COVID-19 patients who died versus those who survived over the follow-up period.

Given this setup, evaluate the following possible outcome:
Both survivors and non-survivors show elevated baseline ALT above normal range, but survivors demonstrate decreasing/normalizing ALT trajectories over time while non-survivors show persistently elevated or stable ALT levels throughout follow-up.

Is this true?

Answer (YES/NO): NO